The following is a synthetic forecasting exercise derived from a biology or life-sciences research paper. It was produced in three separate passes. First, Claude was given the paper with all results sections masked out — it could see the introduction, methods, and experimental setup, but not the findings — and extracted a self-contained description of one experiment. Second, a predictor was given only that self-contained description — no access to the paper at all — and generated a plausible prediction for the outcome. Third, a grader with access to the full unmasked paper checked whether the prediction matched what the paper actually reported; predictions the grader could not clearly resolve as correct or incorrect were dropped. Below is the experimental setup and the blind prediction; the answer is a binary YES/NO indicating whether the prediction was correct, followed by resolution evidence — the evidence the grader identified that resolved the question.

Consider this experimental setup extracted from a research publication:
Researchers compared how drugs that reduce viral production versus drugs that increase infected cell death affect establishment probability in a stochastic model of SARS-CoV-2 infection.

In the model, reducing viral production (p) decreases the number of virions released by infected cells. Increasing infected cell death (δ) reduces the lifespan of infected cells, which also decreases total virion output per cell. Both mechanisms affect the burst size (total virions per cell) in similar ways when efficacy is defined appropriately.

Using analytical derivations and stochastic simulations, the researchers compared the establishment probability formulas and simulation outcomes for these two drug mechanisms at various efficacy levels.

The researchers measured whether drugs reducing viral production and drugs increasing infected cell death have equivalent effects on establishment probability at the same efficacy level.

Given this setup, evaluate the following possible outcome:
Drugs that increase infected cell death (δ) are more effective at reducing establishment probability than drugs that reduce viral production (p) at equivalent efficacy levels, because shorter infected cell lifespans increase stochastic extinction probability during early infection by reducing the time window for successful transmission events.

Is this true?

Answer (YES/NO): NO